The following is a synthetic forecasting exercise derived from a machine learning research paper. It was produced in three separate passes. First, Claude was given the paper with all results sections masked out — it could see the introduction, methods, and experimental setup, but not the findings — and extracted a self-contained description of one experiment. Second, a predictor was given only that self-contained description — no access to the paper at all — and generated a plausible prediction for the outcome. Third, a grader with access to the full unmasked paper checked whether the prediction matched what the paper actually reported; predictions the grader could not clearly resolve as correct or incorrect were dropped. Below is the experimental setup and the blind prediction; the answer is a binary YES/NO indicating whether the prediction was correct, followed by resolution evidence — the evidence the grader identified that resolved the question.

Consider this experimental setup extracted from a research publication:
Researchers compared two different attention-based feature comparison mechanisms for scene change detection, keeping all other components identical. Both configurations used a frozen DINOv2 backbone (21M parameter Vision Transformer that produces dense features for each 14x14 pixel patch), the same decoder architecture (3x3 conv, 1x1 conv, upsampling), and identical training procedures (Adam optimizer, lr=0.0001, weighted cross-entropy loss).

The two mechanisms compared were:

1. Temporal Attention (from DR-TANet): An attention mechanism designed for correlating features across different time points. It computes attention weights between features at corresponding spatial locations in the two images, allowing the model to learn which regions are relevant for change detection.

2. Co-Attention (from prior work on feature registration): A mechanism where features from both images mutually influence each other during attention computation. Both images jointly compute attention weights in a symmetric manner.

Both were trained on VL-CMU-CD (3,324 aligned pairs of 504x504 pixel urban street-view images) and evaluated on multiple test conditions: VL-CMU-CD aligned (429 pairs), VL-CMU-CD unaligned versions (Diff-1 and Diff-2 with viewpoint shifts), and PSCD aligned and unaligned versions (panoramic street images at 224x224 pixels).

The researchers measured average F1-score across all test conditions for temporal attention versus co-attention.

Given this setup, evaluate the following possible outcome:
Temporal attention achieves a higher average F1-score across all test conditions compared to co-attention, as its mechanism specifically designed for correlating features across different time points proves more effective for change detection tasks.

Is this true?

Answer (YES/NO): YES